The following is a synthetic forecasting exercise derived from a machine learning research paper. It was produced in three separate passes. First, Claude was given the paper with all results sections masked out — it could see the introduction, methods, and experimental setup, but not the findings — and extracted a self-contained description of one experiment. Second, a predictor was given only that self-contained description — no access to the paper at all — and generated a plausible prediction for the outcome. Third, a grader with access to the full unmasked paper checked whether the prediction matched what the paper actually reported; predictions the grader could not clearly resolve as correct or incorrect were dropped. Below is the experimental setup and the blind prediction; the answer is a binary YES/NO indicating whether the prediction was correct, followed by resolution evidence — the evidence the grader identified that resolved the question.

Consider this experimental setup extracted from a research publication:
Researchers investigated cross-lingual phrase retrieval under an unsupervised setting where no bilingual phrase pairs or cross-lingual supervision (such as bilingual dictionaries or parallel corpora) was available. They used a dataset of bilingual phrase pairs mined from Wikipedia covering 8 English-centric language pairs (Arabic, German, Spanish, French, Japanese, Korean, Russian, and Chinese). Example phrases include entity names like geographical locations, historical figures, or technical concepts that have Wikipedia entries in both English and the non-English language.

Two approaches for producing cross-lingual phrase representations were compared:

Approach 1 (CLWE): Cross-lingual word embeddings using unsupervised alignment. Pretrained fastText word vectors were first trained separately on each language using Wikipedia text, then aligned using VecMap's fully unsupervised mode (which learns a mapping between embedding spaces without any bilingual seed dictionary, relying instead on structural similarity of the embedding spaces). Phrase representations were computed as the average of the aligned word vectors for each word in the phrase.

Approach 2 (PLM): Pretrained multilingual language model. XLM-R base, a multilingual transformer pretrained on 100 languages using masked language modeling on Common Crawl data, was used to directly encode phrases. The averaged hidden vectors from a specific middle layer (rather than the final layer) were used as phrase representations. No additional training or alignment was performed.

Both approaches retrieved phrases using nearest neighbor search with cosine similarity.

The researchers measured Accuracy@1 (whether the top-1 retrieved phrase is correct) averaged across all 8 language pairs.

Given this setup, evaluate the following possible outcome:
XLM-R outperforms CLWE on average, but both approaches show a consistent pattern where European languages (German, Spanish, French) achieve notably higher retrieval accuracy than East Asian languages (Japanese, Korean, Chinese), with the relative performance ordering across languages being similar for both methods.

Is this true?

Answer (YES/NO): NO